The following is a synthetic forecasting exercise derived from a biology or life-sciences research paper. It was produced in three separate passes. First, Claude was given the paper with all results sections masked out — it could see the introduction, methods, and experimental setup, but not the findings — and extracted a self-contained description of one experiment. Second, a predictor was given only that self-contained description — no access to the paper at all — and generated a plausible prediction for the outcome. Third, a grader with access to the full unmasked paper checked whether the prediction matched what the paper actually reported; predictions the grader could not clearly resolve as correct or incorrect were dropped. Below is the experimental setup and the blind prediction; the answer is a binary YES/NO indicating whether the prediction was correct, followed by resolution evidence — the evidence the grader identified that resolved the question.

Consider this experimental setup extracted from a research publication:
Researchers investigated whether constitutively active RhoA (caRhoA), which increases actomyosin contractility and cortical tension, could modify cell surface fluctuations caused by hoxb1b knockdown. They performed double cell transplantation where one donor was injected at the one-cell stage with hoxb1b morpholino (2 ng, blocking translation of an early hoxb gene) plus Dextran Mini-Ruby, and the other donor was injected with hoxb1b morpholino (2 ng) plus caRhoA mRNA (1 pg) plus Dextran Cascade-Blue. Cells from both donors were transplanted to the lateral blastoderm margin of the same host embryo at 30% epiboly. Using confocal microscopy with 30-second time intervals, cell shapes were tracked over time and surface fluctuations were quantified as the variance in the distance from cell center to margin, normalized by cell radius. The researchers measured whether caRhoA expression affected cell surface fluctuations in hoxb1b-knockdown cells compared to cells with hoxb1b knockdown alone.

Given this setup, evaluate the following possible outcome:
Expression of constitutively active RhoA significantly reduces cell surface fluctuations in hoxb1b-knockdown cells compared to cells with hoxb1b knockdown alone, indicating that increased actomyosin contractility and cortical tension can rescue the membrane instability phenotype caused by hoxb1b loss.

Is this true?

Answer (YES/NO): NO